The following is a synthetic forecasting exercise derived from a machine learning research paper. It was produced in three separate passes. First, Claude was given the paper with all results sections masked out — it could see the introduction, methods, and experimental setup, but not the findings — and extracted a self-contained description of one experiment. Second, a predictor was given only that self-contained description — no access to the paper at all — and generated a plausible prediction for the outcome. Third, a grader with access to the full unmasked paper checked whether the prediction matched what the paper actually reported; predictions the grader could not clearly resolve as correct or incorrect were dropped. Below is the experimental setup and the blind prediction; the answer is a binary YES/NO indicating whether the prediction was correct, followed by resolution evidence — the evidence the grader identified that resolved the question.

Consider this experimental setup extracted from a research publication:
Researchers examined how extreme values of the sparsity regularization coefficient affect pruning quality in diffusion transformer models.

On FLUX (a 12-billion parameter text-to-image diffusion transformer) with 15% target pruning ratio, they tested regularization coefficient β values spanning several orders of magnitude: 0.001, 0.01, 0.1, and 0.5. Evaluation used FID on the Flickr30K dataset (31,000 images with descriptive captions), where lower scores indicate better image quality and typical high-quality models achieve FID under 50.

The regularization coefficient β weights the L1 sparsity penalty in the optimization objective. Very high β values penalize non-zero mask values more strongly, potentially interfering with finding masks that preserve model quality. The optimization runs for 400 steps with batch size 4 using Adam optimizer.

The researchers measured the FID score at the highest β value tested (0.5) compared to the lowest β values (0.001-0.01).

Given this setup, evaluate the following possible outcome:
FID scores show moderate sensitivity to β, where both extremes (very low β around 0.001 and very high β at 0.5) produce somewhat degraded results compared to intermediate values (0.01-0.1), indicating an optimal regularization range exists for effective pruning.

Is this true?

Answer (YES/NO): NO